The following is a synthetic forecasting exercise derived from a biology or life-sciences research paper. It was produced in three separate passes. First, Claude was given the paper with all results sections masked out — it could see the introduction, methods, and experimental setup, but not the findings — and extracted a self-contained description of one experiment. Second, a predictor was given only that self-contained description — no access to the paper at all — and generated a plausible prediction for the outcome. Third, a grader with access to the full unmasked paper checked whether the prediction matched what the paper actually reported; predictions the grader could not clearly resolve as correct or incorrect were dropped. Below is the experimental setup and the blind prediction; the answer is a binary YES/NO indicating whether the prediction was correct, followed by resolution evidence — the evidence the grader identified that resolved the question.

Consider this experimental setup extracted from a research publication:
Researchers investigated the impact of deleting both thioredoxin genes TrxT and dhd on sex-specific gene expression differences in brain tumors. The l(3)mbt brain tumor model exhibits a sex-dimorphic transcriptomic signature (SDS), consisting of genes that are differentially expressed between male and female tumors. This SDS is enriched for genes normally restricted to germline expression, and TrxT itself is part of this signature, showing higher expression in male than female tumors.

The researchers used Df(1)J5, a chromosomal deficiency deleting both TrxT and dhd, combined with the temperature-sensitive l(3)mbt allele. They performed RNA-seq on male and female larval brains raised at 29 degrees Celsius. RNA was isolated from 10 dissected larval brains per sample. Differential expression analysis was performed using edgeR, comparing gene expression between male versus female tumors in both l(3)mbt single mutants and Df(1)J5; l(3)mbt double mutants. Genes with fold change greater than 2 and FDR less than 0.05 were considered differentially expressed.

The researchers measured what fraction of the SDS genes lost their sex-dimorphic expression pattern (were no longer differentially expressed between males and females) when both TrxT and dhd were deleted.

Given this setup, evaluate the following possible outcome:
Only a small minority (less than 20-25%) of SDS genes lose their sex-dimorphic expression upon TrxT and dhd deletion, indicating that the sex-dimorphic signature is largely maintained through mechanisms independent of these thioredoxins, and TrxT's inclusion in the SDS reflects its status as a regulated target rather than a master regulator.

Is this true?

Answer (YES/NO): NO